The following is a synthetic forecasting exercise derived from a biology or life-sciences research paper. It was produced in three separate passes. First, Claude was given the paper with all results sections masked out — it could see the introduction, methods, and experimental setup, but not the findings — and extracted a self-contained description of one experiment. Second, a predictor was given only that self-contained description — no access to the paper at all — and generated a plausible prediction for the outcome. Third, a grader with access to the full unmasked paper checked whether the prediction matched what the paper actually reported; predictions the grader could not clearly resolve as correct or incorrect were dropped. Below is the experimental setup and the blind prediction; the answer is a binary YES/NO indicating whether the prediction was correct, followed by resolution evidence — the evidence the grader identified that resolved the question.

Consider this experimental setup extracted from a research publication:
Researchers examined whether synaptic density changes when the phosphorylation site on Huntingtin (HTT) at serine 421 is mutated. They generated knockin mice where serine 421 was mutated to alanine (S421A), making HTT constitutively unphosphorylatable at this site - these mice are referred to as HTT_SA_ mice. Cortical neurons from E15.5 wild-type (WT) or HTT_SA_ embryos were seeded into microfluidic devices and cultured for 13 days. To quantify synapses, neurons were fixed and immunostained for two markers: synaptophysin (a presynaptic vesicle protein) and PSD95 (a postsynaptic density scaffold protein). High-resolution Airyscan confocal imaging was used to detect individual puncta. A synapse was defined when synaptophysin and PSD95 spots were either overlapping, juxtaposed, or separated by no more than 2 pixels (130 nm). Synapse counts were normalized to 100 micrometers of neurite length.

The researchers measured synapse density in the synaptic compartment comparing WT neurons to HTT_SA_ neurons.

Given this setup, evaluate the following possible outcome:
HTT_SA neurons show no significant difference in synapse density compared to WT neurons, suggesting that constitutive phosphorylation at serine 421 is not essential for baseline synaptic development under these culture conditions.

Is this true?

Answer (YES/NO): NO